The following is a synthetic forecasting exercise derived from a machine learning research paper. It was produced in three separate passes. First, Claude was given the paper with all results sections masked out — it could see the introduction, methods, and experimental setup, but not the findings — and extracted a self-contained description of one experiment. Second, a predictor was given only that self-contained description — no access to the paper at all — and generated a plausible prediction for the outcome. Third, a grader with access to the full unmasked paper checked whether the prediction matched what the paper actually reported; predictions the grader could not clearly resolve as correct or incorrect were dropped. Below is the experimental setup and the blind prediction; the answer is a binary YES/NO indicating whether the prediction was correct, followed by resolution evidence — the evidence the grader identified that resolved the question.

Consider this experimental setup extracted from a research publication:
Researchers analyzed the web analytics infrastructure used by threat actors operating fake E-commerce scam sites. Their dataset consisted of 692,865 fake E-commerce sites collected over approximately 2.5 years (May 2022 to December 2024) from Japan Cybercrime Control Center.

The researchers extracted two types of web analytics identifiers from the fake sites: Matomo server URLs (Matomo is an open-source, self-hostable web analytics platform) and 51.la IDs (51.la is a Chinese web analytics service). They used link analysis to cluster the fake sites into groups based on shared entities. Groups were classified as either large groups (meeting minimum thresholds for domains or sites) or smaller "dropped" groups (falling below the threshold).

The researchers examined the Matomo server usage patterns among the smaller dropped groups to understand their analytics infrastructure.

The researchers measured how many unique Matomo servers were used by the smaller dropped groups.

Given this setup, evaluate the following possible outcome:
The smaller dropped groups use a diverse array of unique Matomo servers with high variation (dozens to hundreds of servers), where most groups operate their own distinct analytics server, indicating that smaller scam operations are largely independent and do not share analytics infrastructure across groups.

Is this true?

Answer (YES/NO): NO